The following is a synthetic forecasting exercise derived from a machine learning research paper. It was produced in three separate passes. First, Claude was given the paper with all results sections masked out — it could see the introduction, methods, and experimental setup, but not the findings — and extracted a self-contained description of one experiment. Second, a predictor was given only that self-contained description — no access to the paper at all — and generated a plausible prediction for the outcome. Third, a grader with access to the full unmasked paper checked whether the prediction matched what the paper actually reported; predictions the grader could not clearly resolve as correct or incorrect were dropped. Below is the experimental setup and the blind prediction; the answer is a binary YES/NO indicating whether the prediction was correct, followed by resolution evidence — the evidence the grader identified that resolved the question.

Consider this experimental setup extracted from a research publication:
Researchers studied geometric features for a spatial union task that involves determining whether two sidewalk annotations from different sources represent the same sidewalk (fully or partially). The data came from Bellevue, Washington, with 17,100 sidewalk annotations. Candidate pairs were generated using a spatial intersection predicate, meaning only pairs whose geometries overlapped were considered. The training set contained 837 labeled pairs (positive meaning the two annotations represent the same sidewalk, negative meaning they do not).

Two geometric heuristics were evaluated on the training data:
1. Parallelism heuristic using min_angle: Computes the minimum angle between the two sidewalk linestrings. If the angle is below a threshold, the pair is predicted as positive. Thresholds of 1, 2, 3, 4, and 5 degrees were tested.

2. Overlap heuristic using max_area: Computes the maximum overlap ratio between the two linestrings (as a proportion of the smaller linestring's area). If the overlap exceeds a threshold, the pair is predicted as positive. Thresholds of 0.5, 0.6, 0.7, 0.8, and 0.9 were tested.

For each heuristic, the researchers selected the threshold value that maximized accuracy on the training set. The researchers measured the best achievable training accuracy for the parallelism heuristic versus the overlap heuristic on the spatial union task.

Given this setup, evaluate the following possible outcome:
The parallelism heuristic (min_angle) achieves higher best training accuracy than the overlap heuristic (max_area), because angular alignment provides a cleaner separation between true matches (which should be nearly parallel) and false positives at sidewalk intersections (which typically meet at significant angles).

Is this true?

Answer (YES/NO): NO